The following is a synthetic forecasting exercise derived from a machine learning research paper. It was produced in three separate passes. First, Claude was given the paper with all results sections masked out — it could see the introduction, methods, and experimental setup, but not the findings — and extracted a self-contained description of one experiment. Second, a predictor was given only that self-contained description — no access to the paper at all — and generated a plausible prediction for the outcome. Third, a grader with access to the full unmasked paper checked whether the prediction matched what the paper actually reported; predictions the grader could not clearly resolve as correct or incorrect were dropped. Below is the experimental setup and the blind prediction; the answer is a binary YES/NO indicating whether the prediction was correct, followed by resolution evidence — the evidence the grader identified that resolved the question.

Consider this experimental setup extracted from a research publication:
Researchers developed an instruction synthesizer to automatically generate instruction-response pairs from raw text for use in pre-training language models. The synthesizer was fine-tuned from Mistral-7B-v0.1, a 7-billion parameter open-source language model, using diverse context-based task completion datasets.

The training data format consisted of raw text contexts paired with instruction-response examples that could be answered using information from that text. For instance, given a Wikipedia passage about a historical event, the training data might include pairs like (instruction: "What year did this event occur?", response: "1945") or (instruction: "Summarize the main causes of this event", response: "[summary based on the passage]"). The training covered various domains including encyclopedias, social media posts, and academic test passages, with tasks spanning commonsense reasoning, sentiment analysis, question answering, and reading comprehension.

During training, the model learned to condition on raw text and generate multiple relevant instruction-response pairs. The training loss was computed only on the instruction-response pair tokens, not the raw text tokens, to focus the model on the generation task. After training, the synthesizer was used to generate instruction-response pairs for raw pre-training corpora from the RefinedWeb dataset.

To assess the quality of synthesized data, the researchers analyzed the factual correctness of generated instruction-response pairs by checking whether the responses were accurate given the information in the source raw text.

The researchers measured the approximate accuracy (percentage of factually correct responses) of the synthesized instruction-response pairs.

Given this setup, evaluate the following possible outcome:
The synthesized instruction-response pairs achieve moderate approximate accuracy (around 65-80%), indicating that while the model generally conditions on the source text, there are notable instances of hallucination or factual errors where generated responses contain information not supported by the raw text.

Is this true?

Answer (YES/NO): YES